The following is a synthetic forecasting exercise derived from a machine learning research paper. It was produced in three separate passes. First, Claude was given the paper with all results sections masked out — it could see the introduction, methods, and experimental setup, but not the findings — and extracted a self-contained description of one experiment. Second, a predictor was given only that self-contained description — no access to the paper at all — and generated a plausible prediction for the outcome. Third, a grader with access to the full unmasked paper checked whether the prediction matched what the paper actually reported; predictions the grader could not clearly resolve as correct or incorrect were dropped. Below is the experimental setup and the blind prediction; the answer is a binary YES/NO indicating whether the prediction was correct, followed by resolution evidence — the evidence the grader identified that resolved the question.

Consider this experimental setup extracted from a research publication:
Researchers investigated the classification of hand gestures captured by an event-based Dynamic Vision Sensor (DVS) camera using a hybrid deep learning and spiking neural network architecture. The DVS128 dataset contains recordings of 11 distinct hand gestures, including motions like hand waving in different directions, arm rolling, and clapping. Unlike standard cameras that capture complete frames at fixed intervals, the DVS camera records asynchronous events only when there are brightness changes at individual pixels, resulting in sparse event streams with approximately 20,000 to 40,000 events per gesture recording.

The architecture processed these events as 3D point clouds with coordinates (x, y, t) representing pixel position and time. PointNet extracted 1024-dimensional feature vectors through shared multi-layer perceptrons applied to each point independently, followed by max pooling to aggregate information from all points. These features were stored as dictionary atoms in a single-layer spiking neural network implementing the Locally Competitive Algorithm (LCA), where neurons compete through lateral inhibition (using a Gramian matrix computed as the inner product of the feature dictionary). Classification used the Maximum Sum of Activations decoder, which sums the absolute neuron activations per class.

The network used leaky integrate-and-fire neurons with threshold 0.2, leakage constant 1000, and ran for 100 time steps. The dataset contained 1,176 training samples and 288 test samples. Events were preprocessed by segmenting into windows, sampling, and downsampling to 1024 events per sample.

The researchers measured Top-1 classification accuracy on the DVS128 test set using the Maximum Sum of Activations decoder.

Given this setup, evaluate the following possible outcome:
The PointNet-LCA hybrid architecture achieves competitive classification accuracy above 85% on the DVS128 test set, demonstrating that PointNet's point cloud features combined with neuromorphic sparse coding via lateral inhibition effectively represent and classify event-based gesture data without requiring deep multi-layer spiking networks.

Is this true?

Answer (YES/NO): YES